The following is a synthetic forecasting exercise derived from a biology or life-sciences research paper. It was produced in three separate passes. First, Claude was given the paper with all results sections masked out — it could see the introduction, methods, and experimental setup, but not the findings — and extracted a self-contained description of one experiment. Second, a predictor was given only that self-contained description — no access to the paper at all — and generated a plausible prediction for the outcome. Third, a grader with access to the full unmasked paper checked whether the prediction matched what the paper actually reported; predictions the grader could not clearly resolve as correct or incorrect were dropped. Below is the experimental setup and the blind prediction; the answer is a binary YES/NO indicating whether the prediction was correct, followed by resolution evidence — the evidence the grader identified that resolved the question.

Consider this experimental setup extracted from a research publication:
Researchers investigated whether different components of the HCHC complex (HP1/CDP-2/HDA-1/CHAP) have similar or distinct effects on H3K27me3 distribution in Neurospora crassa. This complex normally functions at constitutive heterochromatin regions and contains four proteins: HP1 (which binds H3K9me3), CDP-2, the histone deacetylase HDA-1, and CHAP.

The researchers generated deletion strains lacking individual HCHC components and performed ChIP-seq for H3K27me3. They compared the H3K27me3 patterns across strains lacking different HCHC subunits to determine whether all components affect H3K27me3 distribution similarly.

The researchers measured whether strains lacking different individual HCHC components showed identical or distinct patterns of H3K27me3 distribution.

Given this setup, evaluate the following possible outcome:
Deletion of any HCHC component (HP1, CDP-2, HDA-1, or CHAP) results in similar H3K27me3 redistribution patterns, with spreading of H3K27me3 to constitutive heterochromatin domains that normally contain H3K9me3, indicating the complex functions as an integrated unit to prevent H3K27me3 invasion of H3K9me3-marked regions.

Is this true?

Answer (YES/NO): NO